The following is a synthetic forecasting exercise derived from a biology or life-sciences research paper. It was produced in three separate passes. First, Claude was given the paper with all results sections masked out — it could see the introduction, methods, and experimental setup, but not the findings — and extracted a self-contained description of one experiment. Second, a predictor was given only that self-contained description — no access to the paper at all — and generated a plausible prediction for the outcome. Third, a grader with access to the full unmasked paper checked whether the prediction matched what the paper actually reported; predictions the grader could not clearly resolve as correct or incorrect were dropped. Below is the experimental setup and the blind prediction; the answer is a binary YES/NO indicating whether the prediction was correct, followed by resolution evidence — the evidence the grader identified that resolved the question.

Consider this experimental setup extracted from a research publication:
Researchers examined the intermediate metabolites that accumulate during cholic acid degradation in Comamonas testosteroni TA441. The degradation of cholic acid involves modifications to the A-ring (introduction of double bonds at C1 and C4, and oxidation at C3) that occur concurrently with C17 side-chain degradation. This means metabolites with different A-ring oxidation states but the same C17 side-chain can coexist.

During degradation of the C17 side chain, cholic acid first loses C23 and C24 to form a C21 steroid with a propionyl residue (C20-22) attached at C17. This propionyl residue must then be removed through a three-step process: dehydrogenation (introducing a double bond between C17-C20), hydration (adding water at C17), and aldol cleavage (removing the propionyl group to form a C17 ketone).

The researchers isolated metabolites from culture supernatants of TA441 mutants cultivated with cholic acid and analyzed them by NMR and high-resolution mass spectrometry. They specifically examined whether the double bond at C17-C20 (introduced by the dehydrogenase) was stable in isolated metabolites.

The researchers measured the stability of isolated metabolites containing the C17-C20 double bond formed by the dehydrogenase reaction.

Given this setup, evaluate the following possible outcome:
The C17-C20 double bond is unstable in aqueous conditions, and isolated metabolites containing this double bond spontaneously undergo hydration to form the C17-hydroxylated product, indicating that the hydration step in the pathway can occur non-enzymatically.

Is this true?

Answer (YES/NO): NO